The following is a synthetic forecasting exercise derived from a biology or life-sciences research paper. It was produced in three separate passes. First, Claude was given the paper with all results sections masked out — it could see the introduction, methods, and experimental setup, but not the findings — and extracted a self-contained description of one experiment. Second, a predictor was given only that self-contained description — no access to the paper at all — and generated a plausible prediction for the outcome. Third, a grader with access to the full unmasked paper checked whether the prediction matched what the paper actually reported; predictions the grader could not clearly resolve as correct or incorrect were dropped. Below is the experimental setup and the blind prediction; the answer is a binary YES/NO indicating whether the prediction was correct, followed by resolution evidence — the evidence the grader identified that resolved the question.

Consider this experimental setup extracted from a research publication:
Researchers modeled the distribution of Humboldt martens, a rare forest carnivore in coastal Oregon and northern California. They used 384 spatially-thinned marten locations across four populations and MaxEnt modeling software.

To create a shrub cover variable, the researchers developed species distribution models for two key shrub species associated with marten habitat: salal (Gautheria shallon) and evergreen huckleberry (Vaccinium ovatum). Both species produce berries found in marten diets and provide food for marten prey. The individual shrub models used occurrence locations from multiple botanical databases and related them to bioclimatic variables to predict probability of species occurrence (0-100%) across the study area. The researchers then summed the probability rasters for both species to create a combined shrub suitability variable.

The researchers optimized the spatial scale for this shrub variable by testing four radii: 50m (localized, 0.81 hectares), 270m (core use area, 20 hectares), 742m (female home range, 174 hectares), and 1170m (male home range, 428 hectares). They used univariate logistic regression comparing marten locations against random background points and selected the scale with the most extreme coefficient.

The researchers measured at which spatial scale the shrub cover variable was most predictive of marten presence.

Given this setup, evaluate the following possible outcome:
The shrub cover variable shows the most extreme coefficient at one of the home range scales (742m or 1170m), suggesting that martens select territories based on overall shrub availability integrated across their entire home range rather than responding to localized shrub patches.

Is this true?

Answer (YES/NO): YES